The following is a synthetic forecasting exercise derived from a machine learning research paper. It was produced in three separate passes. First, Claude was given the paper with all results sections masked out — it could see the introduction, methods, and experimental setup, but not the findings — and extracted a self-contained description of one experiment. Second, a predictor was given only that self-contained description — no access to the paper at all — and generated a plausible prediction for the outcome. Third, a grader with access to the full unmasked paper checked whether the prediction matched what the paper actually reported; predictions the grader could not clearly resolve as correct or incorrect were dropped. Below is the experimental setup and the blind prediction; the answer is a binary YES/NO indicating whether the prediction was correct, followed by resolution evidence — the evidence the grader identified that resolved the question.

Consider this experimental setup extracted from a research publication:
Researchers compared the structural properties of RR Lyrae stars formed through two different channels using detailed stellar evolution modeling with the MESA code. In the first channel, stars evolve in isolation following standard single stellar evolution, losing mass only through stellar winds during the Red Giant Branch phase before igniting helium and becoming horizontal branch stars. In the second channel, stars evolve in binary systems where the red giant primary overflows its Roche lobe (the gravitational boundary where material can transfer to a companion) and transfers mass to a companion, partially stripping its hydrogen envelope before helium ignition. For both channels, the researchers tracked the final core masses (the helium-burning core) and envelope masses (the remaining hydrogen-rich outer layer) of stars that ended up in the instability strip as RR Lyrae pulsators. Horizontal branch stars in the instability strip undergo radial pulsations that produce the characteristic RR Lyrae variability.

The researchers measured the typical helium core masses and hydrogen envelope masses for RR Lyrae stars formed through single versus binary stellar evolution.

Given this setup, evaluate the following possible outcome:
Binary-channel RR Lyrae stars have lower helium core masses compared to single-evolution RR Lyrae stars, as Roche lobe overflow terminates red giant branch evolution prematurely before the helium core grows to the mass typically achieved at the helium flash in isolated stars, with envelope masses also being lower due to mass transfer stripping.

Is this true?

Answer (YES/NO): NO